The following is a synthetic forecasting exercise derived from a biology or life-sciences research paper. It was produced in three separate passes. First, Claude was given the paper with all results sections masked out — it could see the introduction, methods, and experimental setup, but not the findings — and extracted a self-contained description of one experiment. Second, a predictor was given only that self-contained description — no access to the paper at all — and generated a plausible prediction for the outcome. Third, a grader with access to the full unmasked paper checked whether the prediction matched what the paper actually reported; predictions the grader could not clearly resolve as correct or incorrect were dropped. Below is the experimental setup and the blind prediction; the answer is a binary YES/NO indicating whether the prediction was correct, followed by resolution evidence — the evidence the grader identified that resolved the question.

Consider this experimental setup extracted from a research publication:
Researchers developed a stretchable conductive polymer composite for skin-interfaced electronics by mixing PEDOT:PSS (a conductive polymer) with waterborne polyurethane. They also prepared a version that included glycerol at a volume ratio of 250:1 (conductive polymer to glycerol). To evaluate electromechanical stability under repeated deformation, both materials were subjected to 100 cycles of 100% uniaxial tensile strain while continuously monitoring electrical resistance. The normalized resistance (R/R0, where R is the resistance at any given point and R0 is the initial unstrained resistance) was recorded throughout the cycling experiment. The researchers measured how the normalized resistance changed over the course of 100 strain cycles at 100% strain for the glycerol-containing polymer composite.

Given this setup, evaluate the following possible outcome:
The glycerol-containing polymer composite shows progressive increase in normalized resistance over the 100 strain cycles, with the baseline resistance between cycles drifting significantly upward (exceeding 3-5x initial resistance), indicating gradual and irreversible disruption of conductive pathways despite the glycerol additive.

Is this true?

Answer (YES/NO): NO